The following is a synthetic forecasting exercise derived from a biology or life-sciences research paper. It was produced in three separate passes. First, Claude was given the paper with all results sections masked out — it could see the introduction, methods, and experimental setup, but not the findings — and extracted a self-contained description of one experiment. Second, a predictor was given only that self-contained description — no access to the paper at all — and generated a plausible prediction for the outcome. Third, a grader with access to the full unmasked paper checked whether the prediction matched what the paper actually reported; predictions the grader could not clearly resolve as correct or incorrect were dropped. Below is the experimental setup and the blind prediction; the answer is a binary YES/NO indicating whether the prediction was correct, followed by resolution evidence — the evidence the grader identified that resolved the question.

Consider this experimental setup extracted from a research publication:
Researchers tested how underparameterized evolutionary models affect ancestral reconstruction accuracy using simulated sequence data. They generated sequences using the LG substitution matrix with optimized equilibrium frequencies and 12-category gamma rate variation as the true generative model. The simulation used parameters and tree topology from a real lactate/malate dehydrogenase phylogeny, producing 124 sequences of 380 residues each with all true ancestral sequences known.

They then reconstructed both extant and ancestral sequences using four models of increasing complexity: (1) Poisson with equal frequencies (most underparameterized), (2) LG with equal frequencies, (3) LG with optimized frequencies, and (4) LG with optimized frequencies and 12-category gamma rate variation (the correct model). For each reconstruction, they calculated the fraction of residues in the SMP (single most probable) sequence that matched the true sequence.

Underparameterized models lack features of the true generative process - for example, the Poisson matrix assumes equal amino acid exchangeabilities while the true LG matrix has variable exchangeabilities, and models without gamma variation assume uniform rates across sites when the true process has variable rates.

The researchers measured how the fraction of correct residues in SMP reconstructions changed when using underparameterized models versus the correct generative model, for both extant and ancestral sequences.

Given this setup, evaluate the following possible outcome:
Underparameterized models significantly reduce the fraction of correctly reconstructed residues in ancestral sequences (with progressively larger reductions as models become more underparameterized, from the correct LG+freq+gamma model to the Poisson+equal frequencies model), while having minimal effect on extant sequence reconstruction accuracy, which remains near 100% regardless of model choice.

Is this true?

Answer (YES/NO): NO